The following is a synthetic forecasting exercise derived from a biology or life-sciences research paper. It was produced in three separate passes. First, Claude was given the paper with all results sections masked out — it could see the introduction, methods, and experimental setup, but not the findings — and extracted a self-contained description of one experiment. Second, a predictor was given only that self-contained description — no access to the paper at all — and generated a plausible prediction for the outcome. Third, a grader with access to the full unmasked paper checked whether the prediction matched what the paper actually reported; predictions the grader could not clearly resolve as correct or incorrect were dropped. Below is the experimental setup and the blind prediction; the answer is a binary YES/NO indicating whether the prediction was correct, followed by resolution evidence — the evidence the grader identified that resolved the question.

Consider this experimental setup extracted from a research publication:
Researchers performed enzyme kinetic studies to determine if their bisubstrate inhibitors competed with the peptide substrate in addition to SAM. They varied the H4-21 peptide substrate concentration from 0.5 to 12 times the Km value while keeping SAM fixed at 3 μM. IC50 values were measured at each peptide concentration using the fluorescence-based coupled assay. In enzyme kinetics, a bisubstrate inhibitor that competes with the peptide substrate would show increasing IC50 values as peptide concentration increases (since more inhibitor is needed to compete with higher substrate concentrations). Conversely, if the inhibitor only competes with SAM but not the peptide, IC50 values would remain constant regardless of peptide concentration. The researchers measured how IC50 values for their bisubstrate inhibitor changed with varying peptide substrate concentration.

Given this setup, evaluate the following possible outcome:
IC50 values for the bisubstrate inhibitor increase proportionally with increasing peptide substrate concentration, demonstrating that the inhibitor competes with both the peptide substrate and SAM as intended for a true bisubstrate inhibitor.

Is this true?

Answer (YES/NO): YES